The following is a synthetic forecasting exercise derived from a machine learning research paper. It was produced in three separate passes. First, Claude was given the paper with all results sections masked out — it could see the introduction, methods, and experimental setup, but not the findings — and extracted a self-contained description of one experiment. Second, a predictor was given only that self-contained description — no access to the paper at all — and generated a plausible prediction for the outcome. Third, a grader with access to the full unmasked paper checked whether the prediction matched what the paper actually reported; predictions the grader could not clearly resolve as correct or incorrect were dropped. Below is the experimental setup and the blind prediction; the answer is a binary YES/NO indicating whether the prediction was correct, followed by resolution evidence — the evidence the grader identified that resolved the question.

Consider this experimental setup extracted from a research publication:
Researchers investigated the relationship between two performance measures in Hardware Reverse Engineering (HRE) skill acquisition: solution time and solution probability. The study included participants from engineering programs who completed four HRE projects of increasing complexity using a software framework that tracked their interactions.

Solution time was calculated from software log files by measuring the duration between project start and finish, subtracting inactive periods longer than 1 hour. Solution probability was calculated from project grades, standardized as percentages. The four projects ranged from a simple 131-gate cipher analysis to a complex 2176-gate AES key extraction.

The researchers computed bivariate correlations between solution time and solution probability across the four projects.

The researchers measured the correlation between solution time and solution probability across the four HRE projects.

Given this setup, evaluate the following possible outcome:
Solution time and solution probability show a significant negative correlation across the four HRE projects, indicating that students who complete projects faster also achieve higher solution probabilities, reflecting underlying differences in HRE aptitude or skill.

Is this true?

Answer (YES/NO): NO